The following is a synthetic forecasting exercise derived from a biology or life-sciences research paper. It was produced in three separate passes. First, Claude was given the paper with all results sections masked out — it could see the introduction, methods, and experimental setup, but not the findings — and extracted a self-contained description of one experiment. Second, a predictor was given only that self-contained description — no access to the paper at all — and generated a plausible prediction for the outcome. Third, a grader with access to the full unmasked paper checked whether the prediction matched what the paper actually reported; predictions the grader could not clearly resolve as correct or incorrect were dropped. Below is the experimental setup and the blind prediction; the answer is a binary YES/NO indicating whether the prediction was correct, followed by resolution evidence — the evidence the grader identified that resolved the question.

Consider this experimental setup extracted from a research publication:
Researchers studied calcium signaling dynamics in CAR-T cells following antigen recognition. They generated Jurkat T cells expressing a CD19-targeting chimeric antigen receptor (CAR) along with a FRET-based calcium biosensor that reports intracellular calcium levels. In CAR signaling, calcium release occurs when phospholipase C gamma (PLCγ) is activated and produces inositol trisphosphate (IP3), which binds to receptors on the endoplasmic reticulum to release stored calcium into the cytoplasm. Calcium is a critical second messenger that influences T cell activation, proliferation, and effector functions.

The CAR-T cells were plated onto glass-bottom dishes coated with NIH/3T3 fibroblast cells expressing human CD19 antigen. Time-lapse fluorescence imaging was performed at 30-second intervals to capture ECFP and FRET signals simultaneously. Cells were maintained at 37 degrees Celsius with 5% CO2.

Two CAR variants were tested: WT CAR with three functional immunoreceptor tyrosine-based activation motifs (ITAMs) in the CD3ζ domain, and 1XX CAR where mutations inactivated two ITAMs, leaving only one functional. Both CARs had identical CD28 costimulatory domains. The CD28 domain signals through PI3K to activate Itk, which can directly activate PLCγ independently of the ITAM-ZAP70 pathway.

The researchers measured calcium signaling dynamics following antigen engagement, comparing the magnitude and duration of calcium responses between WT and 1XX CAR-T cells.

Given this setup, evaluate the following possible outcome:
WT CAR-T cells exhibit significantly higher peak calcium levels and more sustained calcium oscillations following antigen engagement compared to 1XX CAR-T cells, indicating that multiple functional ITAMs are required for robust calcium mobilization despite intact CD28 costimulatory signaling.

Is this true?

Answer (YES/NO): NO